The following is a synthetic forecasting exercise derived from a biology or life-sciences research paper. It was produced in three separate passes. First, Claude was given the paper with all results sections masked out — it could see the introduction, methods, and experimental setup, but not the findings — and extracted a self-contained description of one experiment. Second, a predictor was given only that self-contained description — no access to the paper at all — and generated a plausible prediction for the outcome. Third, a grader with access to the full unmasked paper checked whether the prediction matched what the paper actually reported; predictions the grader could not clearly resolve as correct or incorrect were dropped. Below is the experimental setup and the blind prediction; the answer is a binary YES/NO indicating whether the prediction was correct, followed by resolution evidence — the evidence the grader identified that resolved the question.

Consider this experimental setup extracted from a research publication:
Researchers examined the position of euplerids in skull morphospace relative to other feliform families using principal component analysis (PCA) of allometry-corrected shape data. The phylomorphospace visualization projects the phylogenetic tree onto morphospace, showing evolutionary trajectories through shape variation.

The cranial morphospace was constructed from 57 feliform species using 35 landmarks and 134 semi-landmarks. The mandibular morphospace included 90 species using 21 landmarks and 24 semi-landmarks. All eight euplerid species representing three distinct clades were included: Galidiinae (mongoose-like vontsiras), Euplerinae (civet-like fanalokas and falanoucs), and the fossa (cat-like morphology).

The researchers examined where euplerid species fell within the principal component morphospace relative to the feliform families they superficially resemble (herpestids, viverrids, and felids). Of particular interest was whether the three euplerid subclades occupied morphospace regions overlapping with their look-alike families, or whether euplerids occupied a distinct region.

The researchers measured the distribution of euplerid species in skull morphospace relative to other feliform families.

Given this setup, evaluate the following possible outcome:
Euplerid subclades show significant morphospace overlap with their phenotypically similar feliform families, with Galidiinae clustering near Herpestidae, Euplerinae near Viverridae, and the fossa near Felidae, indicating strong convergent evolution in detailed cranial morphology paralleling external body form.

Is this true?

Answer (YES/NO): NO